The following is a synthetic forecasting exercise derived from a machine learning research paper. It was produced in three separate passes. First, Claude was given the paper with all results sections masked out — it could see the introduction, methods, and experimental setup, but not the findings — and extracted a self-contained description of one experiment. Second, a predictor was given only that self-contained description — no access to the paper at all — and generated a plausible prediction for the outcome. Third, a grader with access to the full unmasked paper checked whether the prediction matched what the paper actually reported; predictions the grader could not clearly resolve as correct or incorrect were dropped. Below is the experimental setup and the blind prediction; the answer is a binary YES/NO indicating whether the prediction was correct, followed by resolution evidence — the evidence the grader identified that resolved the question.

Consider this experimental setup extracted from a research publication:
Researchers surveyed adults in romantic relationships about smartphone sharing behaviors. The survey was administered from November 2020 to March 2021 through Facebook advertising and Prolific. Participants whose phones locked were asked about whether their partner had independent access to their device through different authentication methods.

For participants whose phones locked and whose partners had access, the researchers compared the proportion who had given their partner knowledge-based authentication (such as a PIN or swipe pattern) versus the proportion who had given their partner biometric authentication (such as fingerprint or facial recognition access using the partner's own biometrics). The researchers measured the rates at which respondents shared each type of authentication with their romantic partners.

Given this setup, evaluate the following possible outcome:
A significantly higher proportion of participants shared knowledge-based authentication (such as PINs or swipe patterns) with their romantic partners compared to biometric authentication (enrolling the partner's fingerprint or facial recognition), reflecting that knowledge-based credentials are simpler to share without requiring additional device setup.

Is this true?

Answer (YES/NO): YES